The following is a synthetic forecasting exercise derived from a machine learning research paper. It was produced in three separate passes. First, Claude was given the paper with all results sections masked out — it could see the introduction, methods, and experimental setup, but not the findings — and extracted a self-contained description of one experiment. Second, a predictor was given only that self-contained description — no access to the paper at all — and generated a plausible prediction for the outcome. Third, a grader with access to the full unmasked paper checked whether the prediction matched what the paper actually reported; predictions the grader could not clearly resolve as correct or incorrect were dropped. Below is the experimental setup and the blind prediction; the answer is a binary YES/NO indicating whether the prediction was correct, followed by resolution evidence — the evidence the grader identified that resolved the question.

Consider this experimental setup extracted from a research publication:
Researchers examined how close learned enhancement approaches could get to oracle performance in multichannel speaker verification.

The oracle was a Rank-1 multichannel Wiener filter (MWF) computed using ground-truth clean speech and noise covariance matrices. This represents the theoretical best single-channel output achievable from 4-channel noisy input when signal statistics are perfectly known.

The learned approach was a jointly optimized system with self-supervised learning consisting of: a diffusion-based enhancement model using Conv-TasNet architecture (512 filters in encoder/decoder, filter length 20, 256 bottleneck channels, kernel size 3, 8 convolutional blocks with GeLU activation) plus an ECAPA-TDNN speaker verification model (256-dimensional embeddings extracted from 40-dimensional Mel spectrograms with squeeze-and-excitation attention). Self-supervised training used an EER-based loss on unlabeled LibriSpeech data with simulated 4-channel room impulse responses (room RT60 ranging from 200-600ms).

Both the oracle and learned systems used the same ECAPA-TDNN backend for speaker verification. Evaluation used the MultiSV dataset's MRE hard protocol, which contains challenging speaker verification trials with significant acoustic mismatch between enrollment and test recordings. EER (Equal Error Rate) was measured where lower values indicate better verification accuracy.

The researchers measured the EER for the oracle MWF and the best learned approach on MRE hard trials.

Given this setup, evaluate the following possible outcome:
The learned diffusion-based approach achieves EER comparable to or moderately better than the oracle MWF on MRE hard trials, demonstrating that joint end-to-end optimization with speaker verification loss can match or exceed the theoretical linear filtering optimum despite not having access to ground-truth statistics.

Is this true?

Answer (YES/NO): NO